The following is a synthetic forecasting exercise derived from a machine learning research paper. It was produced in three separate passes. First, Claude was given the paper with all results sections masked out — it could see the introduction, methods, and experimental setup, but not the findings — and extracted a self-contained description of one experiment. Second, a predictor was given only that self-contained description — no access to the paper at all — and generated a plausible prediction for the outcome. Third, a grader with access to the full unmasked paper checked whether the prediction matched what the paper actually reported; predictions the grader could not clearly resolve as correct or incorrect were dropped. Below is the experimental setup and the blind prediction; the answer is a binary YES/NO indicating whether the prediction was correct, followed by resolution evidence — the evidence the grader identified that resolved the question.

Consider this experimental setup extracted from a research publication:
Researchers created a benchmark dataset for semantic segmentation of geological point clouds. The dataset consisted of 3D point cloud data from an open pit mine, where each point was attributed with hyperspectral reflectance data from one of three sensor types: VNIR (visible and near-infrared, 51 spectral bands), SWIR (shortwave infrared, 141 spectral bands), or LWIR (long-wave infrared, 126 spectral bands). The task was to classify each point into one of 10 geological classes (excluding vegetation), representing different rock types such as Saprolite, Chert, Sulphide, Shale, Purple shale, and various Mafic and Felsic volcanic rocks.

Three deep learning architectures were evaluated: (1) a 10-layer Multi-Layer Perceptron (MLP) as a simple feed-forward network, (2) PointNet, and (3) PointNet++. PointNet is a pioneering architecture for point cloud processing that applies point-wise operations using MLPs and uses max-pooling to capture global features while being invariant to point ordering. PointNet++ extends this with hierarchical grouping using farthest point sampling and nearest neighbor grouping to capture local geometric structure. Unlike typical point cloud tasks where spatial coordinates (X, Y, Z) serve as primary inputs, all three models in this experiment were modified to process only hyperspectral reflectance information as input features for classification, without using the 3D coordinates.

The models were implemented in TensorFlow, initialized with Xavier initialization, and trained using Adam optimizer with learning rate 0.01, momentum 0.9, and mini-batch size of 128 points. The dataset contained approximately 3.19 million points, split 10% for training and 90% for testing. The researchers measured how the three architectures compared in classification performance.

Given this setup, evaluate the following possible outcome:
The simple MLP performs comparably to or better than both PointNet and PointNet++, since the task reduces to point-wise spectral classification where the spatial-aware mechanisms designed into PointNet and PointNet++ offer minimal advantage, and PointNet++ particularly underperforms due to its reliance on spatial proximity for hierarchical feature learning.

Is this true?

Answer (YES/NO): YES